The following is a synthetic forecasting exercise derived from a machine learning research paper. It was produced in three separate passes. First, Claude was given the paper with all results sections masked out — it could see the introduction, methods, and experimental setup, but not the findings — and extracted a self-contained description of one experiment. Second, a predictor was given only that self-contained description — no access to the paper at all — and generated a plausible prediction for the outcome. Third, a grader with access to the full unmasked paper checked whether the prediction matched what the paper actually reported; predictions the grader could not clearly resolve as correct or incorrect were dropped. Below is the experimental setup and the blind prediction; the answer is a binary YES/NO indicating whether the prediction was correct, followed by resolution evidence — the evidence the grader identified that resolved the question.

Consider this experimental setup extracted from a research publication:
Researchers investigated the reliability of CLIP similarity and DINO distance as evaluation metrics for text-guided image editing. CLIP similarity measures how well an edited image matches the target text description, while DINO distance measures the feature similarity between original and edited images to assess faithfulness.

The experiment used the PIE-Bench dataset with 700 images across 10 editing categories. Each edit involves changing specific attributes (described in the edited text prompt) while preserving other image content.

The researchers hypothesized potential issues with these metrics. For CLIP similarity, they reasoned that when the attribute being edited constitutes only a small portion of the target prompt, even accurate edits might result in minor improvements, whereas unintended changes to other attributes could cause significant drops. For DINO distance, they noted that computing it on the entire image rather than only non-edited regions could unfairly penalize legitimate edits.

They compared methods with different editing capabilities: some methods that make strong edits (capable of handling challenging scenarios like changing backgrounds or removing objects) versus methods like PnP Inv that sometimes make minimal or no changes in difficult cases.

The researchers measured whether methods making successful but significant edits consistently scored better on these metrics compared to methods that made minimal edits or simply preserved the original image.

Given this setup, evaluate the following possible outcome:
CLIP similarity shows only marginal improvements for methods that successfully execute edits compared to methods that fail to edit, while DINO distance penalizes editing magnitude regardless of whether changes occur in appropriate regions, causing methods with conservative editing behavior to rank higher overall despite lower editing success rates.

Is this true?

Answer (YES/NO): YES